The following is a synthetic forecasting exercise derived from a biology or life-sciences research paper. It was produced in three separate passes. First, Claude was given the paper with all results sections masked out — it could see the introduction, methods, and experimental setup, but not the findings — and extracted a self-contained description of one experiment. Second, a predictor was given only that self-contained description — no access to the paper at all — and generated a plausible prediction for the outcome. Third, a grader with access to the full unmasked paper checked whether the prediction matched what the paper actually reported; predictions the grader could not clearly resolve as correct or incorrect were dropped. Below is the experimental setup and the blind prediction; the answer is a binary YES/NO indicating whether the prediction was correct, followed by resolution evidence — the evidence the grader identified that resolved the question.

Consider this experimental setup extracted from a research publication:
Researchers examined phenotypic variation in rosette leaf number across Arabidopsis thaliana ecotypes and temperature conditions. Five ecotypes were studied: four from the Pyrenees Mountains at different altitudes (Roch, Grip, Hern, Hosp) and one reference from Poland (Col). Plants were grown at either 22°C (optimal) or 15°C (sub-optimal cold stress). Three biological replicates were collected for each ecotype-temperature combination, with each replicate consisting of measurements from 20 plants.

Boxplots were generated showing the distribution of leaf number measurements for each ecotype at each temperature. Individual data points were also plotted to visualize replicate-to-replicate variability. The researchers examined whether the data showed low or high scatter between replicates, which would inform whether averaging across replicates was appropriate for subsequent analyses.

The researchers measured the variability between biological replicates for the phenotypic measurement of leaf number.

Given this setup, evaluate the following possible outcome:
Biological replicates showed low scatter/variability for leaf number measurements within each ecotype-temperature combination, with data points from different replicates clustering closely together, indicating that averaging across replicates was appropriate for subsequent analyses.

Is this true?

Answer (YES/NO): YES